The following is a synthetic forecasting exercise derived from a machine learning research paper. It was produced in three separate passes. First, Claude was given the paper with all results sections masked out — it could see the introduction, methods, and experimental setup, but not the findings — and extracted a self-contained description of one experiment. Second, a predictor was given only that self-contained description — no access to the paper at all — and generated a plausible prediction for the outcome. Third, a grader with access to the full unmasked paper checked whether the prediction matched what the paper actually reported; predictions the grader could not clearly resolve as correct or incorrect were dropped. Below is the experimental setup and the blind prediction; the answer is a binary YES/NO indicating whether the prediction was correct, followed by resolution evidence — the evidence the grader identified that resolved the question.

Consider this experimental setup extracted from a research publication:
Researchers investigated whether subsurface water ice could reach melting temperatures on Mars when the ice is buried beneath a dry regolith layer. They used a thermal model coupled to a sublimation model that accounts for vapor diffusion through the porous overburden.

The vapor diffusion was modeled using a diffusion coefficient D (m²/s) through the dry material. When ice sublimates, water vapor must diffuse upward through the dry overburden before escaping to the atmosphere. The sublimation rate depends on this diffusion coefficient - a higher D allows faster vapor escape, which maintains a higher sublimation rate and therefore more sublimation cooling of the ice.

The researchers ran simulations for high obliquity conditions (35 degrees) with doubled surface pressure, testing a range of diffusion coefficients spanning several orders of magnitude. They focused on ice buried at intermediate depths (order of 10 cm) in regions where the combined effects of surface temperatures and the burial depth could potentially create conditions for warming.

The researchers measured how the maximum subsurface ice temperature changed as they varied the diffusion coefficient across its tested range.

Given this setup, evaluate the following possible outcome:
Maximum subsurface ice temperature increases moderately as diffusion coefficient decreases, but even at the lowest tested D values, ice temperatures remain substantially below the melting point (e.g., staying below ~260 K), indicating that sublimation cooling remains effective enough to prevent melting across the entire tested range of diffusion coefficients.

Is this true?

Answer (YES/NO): NO